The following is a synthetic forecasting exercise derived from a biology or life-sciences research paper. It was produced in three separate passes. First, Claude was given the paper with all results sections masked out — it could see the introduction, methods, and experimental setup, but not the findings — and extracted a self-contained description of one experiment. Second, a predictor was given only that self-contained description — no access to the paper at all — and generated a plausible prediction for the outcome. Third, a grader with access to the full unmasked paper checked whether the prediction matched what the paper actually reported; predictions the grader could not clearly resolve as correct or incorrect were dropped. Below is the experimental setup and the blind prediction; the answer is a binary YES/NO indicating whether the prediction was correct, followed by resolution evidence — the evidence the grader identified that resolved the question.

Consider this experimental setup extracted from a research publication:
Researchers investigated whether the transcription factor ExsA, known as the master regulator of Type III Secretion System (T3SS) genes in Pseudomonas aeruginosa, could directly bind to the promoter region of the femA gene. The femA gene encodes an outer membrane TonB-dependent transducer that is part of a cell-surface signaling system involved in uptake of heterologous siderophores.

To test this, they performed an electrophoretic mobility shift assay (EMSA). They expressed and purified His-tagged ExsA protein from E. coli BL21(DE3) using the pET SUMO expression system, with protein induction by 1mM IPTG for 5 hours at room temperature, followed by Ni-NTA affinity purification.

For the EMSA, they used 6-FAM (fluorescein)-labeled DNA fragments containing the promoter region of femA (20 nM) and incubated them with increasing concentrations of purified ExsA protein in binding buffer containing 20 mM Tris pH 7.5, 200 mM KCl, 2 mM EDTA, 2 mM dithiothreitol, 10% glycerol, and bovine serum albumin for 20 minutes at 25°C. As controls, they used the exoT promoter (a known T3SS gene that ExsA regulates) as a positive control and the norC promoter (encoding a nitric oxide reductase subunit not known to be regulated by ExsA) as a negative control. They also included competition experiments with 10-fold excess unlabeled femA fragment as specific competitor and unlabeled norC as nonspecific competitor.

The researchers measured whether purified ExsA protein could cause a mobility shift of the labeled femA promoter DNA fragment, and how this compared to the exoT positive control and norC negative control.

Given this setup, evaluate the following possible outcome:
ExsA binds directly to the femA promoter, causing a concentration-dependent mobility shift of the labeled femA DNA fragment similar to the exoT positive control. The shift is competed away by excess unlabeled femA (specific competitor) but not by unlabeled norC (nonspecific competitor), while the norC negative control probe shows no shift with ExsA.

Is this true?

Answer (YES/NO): NO